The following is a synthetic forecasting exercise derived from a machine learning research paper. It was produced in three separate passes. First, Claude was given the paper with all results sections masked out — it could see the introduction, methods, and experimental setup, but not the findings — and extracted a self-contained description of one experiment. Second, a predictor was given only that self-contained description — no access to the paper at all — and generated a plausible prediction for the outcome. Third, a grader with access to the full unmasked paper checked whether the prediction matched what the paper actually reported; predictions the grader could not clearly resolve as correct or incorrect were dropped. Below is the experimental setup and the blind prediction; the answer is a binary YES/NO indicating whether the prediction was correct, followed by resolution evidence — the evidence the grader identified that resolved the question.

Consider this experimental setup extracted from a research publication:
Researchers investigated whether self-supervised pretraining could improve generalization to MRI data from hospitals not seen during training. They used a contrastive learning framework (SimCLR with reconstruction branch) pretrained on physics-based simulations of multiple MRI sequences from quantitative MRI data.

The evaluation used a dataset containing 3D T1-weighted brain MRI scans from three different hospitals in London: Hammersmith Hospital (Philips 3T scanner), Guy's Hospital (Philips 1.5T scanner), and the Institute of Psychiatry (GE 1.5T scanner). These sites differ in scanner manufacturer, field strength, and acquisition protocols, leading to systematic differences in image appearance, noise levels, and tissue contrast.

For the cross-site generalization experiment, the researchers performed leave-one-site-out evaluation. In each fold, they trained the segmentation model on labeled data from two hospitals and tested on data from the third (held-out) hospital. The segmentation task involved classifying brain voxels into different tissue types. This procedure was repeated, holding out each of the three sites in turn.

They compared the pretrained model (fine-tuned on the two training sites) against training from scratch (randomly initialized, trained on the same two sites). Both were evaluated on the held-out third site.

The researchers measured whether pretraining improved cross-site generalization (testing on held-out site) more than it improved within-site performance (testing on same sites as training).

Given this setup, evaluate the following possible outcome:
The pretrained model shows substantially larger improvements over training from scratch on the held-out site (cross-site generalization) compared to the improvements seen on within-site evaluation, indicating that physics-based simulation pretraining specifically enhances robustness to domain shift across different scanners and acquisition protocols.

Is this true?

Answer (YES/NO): YES